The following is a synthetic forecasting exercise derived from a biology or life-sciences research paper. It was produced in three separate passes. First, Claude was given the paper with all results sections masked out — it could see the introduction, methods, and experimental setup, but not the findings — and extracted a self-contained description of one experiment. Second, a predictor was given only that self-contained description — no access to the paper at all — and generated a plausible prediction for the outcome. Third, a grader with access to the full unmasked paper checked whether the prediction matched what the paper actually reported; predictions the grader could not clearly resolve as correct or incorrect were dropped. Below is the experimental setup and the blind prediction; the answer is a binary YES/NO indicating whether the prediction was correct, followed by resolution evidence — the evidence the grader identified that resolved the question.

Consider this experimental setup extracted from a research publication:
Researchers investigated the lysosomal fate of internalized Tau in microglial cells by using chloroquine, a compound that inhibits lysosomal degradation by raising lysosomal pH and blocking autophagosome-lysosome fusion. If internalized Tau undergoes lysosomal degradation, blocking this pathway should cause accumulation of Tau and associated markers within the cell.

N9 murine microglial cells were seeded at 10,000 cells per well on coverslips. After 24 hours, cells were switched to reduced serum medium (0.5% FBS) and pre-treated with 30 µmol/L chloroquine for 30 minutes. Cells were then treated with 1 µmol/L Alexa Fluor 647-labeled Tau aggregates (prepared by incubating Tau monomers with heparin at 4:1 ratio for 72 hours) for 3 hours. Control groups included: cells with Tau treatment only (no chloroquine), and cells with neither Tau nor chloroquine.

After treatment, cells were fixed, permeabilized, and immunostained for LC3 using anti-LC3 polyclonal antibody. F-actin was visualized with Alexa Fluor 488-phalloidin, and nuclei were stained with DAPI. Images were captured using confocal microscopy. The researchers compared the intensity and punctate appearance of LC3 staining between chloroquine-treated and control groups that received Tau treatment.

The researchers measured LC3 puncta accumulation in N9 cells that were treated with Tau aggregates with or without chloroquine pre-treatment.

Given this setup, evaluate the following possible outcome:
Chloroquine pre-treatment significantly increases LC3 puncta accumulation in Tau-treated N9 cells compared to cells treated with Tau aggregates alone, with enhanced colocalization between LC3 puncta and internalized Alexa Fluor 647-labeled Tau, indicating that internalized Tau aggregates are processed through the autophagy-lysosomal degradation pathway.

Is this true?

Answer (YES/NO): NO